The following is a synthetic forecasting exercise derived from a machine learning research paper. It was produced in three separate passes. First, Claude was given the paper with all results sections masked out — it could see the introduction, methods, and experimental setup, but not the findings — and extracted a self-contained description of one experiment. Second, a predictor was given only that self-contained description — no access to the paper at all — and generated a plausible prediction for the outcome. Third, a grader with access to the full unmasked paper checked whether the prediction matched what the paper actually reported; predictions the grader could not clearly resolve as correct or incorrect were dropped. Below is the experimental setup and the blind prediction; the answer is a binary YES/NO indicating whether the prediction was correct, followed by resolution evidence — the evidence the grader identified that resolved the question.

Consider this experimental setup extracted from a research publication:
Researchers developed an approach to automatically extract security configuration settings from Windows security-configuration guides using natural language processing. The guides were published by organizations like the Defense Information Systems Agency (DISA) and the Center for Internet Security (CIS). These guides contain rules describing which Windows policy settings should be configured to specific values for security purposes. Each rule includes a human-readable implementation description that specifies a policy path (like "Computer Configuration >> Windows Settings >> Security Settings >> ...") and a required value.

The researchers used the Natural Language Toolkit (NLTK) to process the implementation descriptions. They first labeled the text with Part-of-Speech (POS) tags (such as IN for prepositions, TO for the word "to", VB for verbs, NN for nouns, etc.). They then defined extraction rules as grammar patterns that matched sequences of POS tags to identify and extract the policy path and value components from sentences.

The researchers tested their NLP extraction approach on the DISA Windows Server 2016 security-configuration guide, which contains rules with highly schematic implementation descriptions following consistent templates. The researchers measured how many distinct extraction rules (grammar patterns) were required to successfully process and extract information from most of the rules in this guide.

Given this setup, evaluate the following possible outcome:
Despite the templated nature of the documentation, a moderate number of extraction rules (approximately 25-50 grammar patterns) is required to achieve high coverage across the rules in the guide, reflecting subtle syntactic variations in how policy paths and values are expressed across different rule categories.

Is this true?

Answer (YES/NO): NO